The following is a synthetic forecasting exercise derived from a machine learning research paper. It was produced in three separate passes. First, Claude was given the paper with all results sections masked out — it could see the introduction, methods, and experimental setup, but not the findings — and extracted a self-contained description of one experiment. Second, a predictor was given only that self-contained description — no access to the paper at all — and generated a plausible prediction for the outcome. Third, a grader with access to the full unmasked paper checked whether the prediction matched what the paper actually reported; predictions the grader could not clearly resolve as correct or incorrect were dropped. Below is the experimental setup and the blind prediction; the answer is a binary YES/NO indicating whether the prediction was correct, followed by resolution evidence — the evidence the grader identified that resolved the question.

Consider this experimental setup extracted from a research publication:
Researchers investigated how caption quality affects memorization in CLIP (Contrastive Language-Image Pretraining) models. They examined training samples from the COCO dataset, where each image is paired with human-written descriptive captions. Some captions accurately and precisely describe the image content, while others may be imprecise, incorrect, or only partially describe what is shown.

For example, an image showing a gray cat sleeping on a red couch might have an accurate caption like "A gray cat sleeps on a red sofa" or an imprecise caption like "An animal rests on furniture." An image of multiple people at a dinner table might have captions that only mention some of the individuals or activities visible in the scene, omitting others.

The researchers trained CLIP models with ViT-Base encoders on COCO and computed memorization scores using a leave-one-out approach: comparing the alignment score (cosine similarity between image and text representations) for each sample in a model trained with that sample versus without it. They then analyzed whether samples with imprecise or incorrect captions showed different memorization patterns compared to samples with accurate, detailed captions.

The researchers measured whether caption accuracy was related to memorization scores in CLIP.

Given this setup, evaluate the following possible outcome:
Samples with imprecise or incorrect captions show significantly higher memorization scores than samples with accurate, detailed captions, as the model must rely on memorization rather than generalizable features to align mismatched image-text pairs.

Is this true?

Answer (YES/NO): YES